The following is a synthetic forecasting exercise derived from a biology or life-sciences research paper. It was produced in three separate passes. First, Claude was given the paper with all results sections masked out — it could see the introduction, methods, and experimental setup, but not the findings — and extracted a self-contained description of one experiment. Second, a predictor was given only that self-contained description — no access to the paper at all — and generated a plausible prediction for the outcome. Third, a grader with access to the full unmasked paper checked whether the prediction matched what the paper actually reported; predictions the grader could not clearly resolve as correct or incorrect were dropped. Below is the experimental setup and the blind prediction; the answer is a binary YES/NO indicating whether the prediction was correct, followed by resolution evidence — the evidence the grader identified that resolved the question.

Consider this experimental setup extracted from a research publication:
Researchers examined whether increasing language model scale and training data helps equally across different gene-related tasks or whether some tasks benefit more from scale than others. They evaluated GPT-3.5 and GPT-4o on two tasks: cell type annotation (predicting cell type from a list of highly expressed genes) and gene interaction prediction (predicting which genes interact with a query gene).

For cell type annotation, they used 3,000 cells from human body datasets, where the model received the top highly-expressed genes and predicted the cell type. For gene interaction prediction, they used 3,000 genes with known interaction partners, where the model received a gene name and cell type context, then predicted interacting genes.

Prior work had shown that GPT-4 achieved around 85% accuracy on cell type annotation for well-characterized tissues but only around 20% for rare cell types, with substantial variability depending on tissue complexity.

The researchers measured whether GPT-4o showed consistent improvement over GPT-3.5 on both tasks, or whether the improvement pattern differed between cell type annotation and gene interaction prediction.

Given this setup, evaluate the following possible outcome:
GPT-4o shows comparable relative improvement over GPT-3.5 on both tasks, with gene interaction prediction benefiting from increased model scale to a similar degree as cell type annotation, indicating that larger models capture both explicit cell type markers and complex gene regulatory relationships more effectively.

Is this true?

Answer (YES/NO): NO